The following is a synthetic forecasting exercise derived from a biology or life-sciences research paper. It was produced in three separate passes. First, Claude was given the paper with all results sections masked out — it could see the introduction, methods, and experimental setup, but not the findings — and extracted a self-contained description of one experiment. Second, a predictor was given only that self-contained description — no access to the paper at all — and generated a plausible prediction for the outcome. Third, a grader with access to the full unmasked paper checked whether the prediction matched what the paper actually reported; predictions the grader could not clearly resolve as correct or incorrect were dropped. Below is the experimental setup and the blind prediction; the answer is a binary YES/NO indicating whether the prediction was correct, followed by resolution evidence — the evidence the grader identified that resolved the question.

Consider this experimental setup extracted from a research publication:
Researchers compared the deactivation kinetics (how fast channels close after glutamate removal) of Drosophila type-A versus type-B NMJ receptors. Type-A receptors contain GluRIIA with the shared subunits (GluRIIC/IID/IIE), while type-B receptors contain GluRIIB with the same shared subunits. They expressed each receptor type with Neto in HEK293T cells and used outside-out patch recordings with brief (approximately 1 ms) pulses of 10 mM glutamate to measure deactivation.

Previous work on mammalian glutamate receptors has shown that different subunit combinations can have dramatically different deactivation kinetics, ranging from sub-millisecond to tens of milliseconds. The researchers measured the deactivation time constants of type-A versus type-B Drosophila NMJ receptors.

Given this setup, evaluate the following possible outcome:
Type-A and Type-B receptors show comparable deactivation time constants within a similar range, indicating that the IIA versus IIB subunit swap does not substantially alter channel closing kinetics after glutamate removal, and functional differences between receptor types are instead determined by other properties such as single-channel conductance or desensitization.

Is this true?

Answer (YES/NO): NO